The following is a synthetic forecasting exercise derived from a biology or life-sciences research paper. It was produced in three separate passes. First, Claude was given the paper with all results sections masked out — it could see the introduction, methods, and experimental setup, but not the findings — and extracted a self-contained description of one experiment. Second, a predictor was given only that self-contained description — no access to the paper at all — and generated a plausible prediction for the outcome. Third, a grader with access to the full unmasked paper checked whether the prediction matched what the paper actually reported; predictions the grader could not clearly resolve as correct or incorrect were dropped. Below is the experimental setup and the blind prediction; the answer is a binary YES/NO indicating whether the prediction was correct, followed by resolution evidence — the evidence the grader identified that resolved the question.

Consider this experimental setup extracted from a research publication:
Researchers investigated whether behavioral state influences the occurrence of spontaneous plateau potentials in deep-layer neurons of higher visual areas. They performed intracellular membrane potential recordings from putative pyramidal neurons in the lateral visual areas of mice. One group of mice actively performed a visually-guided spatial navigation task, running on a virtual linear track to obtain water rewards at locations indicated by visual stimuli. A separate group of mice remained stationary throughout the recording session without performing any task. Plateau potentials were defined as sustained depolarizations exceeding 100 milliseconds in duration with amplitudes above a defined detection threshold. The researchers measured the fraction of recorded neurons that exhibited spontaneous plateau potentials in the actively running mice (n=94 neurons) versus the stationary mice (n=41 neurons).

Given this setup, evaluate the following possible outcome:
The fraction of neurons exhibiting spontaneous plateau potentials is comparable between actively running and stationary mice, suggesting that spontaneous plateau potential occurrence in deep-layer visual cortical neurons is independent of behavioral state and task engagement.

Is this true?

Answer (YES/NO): NO